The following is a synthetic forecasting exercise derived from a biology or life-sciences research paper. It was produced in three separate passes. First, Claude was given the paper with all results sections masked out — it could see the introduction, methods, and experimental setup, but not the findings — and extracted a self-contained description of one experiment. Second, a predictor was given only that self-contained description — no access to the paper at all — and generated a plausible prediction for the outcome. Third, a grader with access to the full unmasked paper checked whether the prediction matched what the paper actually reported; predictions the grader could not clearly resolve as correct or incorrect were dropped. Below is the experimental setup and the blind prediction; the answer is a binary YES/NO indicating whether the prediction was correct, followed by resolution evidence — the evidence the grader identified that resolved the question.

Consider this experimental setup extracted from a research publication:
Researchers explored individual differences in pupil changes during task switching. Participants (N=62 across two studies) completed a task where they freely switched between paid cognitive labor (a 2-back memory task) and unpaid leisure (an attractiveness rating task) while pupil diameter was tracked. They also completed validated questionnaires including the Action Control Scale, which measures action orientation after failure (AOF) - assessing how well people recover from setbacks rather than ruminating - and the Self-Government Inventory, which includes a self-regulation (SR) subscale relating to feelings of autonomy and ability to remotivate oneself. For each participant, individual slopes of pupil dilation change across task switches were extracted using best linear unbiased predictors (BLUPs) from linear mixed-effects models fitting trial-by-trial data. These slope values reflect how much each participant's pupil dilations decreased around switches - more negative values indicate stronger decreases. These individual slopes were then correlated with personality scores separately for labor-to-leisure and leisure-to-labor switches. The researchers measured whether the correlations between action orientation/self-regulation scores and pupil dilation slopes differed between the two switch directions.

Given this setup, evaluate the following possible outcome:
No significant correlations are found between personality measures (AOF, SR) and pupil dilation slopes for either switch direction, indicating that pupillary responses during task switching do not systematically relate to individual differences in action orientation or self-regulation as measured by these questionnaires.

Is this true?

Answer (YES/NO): NO